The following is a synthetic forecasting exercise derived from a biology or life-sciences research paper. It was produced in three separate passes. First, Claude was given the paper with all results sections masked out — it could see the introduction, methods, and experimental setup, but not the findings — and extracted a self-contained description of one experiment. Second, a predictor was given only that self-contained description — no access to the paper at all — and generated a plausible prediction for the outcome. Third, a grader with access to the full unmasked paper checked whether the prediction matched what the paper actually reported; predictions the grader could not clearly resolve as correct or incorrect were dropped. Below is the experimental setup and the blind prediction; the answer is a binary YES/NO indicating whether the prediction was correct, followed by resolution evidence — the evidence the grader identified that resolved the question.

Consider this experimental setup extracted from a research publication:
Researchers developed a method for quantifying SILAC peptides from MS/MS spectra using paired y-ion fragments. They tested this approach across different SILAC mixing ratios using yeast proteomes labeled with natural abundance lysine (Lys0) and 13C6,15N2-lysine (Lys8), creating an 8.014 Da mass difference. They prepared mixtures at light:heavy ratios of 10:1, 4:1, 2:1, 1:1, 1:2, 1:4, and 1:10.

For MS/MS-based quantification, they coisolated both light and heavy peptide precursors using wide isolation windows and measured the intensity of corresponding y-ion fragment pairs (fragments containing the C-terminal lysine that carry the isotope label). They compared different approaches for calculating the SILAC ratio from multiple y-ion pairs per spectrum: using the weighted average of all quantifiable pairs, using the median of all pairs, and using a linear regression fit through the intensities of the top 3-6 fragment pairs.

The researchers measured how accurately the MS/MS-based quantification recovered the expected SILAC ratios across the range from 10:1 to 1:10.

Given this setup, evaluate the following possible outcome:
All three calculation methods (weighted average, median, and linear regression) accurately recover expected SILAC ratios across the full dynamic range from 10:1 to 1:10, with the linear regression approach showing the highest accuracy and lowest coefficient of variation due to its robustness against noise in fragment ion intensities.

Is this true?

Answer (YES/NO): NO